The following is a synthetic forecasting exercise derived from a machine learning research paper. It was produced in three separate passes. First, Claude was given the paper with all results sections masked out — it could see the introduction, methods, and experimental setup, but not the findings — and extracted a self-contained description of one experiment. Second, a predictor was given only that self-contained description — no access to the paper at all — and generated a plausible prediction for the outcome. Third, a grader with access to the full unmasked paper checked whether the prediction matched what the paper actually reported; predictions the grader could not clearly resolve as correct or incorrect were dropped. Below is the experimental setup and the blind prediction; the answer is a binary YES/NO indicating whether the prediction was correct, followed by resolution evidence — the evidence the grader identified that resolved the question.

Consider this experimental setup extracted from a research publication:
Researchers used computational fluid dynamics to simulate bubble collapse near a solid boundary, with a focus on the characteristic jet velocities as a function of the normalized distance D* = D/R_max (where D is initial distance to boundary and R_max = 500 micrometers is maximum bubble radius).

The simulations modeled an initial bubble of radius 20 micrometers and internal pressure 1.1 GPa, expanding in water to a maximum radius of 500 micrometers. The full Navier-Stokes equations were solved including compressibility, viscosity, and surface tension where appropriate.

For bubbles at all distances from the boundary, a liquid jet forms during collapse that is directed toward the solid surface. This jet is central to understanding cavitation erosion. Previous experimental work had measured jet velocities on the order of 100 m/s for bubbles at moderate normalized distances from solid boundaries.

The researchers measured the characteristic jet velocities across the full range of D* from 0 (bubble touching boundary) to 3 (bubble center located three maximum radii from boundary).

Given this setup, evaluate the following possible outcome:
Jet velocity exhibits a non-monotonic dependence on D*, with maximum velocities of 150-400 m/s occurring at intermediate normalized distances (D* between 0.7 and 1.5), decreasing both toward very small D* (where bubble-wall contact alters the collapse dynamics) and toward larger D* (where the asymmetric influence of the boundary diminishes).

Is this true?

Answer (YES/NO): NO